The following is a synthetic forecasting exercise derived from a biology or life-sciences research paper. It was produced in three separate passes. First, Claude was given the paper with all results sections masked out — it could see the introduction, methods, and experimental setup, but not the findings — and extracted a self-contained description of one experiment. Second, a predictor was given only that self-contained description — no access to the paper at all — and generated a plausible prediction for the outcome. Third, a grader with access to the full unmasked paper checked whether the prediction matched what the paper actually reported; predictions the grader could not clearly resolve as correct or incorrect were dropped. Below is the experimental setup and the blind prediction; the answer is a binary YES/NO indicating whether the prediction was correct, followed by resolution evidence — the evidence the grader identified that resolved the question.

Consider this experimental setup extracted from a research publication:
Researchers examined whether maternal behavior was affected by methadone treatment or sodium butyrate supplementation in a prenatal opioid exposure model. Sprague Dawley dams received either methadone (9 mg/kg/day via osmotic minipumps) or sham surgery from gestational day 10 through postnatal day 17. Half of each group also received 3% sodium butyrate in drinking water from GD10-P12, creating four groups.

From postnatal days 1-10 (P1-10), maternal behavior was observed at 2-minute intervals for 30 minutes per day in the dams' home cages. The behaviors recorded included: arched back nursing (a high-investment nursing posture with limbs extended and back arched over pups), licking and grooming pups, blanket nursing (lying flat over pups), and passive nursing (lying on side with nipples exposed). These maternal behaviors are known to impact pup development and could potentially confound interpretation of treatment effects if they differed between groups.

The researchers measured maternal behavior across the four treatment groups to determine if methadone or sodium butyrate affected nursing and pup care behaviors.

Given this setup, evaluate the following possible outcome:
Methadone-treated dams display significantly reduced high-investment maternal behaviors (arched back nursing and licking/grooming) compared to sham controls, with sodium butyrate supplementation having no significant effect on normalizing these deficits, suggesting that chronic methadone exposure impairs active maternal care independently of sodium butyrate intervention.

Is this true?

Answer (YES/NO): NO